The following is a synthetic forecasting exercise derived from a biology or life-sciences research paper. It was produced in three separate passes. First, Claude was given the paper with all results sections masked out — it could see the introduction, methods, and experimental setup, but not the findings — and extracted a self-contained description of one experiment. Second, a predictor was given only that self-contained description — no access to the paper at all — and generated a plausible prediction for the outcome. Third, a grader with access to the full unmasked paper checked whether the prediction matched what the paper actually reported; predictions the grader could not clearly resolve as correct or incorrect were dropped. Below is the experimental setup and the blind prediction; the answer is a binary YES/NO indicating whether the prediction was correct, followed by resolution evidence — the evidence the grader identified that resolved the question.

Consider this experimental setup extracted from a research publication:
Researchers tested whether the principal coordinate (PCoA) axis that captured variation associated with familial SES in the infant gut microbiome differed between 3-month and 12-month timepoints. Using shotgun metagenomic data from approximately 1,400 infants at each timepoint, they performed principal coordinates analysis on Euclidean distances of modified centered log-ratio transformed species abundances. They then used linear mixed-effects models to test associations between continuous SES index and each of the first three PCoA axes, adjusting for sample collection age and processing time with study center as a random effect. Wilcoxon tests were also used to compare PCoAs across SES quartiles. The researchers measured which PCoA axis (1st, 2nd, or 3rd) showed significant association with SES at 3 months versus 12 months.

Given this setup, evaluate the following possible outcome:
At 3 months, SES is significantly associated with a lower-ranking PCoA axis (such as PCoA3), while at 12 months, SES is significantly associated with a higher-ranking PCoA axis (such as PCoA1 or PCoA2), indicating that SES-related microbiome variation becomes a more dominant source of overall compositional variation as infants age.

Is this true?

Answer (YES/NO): NO